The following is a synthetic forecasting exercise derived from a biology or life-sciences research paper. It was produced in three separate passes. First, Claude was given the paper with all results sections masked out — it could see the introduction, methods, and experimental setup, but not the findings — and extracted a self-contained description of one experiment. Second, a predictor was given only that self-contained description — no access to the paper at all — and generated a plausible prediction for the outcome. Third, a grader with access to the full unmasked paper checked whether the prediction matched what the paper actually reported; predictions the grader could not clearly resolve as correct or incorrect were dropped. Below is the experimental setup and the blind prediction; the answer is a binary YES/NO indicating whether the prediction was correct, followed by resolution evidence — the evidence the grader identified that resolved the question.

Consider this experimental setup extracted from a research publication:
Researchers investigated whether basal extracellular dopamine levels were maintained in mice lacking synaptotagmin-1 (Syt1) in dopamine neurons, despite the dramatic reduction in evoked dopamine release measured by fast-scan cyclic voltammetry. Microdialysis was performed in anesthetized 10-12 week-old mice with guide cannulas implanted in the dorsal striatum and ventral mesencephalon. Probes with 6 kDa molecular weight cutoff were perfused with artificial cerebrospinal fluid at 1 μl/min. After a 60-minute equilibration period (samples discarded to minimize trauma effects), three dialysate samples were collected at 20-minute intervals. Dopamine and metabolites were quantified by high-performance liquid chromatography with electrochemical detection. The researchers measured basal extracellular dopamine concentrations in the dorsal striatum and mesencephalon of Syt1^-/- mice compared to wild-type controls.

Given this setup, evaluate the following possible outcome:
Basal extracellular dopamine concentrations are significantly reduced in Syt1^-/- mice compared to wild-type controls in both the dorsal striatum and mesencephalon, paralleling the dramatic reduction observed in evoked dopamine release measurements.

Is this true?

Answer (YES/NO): NO